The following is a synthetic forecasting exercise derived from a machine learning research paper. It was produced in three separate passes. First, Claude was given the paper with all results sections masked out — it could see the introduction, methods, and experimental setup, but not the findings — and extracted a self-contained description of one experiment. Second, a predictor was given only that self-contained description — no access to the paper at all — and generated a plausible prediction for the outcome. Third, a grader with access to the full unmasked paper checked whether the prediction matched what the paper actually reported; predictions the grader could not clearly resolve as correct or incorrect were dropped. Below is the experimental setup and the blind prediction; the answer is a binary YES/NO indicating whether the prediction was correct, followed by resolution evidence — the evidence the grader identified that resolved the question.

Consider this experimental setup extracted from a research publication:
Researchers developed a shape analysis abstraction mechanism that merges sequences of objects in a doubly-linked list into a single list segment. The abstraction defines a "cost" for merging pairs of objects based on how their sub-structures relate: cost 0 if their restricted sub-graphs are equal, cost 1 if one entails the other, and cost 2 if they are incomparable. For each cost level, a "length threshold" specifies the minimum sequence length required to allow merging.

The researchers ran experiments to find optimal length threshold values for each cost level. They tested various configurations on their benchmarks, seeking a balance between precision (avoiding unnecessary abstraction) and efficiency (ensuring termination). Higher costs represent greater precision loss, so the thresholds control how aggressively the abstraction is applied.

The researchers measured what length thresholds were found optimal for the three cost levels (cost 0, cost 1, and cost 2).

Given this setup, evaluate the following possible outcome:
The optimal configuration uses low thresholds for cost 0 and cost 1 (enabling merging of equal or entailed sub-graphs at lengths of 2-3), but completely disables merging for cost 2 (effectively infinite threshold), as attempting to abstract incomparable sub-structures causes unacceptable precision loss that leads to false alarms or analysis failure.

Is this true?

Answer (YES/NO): NO